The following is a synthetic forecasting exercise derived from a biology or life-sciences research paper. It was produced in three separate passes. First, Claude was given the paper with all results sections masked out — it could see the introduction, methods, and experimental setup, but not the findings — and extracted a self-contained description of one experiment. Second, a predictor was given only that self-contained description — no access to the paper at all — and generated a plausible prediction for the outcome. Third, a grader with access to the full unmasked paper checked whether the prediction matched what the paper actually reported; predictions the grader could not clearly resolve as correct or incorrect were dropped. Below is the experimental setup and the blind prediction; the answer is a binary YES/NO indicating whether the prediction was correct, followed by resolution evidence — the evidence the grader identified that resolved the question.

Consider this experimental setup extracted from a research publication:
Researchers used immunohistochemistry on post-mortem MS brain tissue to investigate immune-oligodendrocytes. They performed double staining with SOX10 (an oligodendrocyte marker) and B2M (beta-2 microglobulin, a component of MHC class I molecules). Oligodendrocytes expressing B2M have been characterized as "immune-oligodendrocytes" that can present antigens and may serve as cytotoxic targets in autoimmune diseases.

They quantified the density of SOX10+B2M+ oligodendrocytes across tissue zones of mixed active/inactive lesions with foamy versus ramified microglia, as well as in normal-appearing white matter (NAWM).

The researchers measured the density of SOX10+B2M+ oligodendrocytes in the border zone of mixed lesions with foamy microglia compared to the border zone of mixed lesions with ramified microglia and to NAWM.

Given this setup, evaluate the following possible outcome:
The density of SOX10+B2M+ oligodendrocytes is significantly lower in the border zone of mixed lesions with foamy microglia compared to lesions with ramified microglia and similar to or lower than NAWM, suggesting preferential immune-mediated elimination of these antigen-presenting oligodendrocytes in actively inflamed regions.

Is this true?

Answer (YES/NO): NO